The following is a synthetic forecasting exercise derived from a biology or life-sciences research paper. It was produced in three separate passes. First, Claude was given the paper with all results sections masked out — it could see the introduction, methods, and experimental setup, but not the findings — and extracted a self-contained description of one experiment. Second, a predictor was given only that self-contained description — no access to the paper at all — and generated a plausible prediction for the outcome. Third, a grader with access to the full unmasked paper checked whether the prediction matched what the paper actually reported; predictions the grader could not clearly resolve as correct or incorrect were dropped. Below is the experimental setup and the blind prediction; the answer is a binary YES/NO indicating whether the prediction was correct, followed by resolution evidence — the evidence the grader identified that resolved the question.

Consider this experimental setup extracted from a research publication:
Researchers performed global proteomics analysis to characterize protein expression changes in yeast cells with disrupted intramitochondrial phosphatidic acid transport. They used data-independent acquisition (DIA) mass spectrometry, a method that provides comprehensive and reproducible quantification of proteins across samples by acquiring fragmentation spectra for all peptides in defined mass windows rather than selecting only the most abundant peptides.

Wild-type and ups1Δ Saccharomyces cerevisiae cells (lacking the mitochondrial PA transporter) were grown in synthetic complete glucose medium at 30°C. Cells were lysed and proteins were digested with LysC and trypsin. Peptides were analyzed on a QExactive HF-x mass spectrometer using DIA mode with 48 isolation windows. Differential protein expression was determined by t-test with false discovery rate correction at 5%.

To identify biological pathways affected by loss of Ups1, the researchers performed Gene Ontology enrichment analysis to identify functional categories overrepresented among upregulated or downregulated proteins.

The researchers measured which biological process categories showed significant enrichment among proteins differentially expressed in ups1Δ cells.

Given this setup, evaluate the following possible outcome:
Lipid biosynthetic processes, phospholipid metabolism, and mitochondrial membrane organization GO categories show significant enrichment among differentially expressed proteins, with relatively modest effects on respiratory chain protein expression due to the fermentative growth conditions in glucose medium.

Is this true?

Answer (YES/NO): NO